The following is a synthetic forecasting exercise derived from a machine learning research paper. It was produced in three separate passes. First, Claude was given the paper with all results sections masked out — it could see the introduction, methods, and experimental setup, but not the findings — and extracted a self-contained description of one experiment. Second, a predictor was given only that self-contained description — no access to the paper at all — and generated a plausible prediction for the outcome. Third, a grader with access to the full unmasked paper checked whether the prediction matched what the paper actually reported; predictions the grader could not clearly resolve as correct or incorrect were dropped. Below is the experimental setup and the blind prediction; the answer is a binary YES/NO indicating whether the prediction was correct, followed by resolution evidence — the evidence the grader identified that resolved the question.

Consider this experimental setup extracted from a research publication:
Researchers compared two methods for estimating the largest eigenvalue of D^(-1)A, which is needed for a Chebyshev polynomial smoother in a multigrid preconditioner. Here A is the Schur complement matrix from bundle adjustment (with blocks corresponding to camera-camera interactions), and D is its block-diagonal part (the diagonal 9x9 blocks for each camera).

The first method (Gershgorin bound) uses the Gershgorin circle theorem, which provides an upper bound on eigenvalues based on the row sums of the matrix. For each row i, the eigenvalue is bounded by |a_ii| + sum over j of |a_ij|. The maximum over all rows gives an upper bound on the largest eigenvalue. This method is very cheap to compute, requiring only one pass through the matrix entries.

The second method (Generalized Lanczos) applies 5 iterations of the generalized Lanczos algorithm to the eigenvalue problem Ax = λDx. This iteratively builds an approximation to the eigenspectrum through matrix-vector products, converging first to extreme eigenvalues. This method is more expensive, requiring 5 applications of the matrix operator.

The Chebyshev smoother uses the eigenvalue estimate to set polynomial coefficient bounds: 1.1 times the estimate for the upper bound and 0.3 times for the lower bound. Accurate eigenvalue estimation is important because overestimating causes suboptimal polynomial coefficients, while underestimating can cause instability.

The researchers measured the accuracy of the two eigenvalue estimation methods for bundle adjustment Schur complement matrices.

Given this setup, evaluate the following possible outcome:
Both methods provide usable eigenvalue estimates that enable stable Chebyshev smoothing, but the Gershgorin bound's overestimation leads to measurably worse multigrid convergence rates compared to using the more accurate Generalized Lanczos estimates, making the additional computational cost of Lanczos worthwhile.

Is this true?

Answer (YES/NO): NO